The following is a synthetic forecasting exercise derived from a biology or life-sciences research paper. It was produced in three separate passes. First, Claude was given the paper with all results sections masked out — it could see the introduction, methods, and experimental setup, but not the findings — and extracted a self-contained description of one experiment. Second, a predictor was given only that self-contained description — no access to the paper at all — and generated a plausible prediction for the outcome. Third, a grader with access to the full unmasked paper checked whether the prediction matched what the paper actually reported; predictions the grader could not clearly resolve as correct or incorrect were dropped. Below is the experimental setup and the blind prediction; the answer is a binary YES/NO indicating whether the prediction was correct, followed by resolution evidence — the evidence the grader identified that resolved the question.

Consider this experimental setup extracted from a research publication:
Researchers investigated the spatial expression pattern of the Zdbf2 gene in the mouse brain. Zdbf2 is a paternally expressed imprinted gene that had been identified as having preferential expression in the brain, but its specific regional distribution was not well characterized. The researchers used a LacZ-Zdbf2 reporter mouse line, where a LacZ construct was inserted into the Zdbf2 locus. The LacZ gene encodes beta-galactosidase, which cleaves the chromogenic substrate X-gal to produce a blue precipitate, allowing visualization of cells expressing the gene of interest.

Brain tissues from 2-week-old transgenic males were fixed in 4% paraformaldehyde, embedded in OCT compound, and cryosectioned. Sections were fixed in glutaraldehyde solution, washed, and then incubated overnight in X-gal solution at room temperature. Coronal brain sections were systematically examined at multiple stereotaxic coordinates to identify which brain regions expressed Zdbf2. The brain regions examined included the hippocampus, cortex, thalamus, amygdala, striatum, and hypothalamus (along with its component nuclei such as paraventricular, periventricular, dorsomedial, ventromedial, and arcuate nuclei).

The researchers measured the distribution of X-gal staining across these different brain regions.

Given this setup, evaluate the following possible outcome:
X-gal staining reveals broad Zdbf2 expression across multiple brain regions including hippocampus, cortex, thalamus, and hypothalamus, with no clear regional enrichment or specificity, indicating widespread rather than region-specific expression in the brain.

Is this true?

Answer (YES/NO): NO